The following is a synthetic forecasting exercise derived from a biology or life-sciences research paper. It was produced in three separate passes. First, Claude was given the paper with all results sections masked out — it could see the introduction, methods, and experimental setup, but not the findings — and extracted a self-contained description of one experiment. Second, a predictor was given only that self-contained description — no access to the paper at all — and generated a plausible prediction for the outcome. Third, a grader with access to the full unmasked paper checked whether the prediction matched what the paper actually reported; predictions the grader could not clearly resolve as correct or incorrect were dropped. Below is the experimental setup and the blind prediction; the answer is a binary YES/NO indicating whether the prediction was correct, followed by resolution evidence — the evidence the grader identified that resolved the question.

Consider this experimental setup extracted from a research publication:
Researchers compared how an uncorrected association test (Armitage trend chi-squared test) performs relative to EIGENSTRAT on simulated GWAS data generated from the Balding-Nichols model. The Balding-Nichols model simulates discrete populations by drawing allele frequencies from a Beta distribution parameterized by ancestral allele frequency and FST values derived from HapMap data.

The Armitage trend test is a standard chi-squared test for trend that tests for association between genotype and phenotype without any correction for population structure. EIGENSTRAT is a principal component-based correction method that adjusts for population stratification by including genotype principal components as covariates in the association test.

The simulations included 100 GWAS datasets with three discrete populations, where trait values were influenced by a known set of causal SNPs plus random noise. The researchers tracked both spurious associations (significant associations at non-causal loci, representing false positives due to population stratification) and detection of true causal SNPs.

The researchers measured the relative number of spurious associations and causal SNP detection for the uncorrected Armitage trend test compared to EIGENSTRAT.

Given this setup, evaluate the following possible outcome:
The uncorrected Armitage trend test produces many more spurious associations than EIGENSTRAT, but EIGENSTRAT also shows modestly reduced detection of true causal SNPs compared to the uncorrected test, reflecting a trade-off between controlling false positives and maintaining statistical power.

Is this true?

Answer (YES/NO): NO